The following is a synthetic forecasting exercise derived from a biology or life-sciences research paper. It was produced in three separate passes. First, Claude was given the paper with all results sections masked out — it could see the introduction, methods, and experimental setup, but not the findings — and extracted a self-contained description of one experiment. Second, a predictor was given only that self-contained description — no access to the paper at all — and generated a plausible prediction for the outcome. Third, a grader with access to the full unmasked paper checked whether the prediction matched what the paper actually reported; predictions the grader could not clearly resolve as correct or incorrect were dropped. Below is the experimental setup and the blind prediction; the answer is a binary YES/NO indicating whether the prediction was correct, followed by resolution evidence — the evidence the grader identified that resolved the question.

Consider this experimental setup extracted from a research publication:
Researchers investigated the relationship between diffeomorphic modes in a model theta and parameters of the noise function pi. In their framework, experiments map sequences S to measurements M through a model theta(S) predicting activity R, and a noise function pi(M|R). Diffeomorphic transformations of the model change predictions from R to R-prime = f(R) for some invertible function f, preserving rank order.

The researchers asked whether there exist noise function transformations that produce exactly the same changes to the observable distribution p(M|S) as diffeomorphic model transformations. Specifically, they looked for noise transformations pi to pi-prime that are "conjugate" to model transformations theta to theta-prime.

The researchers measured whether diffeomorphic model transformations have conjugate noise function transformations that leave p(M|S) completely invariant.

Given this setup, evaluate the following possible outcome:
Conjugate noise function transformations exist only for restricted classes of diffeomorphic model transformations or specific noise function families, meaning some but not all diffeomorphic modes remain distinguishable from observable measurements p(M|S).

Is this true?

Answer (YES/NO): NO